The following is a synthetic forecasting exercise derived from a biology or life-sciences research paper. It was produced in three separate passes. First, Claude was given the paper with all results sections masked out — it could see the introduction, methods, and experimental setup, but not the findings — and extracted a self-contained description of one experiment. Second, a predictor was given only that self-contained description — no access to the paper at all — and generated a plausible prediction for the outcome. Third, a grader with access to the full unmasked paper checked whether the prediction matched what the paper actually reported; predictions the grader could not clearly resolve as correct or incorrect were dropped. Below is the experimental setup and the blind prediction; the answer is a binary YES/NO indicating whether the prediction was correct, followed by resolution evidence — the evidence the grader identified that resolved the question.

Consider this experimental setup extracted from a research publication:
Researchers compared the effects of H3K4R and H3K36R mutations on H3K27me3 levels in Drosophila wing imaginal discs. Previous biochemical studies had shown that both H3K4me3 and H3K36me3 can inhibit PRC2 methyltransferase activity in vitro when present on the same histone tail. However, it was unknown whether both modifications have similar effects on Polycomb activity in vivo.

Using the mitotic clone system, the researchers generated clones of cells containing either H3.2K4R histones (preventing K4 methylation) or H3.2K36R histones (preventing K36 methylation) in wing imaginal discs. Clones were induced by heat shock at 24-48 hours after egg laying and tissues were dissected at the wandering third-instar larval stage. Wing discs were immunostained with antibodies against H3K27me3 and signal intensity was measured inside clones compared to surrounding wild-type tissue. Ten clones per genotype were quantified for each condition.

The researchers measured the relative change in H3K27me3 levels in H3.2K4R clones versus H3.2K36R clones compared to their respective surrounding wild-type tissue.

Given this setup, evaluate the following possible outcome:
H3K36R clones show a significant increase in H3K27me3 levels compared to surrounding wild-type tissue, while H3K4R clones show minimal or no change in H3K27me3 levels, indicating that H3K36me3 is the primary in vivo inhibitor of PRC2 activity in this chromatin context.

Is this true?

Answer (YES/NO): NO